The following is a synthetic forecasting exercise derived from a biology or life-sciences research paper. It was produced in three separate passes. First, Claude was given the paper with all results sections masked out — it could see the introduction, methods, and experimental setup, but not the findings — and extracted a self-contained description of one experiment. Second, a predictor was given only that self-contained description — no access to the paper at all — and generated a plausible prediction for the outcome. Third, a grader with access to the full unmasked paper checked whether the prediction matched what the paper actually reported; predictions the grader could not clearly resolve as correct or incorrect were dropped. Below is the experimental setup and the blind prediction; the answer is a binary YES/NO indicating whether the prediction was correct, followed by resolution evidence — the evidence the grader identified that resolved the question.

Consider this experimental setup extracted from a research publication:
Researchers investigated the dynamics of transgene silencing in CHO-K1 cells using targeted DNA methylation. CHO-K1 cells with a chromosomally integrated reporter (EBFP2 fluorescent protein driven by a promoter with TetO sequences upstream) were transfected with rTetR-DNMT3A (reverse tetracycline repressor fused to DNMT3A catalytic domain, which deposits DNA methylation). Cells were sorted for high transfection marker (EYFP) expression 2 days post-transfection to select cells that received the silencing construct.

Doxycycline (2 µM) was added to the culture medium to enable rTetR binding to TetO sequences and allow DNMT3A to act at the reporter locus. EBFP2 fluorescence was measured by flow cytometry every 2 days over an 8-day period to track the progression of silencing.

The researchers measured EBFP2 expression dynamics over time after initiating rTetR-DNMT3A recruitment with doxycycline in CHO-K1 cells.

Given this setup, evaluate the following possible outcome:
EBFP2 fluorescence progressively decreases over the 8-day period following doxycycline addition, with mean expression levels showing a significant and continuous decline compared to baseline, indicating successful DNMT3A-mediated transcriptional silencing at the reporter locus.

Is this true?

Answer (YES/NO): YES